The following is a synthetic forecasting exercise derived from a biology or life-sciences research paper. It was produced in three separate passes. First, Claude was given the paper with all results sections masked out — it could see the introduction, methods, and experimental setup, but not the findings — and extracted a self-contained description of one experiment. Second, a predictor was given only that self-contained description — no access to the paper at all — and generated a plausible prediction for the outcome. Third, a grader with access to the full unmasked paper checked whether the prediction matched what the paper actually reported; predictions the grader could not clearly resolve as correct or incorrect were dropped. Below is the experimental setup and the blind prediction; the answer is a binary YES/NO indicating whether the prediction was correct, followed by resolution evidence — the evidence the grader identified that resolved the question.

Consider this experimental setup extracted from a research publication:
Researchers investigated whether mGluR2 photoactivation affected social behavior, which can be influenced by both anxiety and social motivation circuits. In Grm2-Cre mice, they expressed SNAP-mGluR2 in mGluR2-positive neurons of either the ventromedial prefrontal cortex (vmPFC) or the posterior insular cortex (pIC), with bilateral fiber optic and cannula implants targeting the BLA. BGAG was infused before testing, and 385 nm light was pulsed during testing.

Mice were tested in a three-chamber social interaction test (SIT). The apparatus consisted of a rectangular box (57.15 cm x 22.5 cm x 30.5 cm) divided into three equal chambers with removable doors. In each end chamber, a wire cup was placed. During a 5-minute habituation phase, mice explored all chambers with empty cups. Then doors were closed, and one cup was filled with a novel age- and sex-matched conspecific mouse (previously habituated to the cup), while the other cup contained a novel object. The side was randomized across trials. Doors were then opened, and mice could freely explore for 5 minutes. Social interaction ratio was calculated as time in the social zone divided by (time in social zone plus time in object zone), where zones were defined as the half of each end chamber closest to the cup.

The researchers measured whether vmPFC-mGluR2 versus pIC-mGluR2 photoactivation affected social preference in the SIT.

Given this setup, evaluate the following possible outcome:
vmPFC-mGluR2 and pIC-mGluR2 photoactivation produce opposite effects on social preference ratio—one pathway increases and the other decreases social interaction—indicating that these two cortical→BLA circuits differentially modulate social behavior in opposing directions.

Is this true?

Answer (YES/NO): NO